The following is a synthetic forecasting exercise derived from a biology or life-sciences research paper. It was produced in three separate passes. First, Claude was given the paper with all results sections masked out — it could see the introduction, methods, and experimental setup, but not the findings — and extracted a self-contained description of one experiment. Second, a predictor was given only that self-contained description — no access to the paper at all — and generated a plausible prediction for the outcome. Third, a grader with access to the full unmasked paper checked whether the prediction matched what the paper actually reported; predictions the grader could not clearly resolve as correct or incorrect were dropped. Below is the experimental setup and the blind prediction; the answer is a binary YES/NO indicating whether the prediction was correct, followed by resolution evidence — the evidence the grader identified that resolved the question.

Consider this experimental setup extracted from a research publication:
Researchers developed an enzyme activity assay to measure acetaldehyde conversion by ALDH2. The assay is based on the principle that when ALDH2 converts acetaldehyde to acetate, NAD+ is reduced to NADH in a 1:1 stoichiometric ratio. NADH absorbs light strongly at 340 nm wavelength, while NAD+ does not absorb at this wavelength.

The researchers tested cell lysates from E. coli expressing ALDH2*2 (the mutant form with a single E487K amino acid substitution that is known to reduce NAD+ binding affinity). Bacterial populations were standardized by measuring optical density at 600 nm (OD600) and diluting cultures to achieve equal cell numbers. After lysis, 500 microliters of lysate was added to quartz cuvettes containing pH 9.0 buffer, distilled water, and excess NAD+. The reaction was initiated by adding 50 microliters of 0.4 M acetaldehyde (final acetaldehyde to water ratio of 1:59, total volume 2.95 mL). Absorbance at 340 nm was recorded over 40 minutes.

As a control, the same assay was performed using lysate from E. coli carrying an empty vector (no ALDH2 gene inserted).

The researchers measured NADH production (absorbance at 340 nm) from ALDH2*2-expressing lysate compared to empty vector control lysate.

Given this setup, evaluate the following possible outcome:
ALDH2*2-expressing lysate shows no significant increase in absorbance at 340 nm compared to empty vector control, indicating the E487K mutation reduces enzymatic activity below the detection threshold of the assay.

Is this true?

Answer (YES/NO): NO